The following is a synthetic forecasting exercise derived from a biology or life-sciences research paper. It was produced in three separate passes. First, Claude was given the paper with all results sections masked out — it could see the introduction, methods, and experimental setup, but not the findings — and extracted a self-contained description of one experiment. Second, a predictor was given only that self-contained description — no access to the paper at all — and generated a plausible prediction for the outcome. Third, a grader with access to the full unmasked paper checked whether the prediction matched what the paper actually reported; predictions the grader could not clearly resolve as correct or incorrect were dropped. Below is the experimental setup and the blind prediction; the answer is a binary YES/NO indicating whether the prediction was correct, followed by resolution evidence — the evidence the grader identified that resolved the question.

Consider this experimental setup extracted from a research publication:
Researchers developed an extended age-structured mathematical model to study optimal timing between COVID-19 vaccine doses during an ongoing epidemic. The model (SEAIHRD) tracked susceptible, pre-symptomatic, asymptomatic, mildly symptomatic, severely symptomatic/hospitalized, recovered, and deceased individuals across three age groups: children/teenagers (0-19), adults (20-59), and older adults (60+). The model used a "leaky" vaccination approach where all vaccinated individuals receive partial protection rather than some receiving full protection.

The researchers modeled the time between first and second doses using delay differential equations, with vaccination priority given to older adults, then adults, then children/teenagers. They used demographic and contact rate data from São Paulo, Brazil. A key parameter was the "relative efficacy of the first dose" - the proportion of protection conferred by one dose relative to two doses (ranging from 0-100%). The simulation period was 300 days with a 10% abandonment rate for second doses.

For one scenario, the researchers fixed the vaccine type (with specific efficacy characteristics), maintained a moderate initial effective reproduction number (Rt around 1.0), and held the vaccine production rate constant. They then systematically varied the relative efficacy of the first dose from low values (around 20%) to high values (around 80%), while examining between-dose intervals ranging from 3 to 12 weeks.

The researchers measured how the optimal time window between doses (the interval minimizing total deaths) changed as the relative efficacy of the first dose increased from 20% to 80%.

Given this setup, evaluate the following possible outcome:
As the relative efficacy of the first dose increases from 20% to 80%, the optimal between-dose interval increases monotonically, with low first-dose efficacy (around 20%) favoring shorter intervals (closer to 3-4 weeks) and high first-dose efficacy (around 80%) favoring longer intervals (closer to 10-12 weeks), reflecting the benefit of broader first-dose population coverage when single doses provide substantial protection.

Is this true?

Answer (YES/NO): YES